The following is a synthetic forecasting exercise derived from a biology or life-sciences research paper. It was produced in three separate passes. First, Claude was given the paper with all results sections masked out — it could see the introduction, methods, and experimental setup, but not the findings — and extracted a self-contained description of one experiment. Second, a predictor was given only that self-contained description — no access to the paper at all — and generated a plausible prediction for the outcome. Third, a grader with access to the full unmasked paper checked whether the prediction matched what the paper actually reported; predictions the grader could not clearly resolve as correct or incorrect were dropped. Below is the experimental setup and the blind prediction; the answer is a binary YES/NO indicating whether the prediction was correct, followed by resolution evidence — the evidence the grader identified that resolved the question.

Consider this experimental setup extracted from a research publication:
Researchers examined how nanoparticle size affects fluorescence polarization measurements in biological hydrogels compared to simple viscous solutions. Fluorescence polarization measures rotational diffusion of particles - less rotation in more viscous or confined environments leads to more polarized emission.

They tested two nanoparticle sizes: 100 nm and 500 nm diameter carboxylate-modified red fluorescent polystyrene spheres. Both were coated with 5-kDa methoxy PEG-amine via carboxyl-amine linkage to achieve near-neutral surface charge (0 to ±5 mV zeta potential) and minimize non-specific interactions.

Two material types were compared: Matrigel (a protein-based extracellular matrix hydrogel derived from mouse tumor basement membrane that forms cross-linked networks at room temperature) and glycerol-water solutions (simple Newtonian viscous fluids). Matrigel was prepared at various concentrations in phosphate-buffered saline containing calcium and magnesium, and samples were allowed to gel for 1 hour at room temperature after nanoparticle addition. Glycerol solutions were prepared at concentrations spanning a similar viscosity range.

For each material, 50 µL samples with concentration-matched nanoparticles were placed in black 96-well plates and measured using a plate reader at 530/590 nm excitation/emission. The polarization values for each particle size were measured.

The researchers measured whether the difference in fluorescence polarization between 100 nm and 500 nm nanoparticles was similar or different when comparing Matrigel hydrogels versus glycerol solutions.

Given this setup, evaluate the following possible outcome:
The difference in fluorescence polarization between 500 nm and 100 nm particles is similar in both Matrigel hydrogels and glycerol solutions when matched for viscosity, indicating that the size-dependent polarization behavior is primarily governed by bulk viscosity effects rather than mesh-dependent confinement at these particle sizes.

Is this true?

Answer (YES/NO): NO